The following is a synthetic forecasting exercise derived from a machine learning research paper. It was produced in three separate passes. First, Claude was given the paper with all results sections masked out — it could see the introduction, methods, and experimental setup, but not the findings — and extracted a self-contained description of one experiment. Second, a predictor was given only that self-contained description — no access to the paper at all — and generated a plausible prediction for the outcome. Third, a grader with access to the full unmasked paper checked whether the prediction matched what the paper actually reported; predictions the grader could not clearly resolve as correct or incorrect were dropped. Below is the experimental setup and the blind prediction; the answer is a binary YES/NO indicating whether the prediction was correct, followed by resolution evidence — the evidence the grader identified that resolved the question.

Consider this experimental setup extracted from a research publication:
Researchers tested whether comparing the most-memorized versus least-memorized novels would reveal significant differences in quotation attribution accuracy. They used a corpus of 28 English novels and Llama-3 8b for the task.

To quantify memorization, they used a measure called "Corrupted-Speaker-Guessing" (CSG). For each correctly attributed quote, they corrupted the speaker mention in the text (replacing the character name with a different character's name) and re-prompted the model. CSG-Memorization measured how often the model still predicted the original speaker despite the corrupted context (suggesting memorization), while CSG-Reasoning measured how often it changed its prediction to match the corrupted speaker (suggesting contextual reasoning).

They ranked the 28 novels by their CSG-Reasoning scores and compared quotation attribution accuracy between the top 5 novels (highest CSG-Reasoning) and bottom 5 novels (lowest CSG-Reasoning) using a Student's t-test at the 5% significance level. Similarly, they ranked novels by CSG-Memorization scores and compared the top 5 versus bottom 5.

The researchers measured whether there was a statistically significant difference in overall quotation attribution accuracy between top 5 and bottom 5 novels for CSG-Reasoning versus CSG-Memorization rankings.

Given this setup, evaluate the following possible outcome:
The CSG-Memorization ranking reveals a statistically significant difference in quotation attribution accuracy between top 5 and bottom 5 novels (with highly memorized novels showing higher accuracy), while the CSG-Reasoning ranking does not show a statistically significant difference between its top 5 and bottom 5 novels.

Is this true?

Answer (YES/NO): NO